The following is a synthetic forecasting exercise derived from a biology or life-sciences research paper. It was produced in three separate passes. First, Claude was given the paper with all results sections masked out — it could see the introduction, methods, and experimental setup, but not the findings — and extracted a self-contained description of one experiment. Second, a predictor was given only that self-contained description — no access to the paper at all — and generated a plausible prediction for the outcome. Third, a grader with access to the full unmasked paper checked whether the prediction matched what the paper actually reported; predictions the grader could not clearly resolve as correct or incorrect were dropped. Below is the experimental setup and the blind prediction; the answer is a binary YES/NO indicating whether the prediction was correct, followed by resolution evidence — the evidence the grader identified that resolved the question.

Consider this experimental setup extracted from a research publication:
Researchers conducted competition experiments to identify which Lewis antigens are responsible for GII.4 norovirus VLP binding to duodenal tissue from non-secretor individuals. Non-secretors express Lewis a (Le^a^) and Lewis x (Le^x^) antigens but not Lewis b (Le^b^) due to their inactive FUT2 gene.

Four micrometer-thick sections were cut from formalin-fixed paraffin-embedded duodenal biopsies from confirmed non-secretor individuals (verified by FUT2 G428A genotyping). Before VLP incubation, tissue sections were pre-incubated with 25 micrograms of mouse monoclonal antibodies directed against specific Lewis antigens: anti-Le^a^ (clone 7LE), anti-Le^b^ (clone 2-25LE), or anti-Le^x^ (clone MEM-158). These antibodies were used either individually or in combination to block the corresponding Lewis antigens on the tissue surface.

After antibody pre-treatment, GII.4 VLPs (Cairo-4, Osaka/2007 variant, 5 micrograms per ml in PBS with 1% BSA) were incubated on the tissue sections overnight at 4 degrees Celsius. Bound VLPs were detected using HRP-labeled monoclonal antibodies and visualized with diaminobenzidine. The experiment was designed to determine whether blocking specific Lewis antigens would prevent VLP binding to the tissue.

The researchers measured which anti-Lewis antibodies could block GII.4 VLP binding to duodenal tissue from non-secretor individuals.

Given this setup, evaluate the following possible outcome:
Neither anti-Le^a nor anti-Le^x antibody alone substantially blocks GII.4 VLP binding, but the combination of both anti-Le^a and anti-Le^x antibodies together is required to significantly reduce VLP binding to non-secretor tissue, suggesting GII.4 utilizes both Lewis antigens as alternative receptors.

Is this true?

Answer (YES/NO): NO